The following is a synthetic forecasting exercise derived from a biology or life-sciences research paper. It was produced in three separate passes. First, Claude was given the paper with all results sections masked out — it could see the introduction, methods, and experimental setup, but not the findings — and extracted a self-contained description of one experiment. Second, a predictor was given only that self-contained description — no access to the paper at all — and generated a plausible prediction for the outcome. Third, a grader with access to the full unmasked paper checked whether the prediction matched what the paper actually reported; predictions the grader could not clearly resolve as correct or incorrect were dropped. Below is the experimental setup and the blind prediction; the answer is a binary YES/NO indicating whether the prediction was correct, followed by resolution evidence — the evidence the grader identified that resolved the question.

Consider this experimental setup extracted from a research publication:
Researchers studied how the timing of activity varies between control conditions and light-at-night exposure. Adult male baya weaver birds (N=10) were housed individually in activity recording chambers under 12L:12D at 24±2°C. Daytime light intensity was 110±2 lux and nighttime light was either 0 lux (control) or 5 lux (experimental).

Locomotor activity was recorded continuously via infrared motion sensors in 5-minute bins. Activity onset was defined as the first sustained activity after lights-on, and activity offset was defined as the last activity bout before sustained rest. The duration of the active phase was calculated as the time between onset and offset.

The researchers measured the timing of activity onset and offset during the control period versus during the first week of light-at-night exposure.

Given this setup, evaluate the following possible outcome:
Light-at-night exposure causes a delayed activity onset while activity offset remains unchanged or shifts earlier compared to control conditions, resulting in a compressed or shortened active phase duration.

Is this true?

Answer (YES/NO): NO